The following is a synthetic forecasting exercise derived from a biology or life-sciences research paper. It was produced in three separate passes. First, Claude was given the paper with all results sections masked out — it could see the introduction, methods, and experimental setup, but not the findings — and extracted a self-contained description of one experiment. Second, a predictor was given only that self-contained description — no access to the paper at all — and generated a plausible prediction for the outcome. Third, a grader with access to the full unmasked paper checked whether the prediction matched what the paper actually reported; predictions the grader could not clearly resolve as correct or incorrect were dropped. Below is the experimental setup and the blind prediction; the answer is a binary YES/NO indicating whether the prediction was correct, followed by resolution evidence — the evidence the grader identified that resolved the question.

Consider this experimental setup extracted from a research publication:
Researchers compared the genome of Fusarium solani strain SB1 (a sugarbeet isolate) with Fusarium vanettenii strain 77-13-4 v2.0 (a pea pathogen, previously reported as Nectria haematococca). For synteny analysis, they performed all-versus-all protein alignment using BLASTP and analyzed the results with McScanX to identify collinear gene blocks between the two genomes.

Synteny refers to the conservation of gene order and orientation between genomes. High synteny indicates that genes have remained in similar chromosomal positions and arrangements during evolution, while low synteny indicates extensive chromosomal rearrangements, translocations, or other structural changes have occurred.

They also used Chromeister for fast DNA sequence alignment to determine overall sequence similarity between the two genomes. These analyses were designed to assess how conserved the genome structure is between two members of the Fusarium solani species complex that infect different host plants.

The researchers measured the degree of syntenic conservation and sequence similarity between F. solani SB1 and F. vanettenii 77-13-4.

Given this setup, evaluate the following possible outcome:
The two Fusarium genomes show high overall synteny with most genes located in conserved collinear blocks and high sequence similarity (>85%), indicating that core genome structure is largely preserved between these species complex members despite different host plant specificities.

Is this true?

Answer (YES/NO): NO